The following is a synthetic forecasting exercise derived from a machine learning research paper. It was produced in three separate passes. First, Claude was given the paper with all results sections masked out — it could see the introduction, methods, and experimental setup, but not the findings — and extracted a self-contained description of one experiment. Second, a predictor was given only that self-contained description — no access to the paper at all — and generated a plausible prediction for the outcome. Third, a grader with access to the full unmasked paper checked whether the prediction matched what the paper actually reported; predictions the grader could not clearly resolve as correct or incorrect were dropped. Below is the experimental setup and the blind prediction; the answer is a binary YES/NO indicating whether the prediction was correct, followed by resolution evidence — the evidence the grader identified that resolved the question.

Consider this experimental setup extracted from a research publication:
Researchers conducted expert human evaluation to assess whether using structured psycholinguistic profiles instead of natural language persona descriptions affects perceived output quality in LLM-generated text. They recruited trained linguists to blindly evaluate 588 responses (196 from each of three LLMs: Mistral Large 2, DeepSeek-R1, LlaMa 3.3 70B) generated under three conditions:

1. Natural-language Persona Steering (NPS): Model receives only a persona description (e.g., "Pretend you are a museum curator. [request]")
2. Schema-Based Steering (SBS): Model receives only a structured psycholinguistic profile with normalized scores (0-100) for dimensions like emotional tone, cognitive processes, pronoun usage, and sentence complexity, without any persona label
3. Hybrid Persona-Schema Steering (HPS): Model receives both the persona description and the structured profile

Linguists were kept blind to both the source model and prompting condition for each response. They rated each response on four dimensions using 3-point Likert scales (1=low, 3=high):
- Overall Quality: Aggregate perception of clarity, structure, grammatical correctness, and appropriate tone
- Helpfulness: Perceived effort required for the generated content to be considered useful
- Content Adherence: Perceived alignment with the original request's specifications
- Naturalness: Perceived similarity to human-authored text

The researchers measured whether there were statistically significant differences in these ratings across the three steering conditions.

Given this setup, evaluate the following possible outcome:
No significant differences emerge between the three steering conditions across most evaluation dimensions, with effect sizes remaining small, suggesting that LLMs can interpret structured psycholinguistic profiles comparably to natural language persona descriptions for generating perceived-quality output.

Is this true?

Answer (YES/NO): YES